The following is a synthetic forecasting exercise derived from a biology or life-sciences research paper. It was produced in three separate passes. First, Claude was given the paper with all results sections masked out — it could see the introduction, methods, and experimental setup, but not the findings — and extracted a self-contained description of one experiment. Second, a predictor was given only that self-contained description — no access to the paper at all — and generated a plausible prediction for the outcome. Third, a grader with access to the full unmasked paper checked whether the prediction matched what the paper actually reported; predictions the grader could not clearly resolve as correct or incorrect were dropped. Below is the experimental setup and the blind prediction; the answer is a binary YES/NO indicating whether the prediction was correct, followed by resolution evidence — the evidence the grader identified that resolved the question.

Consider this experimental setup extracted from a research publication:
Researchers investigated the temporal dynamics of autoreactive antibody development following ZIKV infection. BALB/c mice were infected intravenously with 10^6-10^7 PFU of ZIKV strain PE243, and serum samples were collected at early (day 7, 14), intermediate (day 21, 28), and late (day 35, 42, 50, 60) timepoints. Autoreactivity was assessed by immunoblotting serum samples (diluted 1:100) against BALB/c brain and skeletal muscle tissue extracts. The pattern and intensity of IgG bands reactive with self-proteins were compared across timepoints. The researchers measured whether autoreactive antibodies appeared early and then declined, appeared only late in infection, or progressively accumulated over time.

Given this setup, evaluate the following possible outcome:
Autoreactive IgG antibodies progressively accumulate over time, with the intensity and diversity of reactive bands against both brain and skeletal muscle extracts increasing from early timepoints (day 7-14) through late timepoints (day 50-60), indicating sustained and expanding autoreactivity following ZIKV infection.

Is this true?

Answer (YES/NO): YES